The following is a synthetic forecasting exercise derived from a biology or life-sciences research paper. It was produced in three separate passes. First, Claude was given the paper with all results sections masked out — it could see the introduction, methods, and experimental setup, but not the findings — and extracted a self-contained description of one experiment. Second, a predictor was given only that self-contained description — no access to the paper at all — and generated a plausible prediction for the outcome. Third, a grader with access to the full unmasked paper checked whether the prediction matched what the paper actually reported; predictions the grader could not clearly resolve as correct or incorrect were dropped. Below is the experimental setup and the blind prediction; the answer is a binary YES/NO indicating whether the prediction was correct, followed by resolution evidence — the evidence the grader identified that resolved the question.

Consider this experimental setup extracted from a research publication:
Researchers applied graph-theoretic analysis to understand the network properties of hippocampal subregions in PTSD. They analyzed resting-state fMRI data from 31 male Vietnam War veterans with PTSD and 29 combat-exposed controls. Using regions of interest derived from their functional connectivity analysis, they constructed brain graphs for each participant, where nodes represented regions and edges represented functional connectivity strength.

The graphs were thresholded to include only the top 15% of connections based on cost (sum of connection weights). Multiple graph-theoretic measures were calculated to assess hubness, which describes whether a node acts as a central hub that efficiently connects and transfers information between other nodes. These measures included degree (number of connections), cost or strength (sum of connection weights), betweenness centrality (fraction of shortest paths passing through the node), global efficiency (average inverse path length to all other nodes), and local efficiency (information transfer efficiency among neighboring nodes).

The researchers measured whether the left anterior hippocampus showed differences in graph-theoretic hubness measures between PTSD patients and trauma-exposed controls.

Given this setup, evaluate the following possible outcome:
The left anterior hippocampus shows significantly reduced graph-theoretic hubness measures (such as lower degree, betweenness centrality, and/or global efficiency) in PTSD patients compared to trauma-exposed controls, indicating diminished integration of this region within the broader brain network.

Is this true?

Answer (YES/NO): NO